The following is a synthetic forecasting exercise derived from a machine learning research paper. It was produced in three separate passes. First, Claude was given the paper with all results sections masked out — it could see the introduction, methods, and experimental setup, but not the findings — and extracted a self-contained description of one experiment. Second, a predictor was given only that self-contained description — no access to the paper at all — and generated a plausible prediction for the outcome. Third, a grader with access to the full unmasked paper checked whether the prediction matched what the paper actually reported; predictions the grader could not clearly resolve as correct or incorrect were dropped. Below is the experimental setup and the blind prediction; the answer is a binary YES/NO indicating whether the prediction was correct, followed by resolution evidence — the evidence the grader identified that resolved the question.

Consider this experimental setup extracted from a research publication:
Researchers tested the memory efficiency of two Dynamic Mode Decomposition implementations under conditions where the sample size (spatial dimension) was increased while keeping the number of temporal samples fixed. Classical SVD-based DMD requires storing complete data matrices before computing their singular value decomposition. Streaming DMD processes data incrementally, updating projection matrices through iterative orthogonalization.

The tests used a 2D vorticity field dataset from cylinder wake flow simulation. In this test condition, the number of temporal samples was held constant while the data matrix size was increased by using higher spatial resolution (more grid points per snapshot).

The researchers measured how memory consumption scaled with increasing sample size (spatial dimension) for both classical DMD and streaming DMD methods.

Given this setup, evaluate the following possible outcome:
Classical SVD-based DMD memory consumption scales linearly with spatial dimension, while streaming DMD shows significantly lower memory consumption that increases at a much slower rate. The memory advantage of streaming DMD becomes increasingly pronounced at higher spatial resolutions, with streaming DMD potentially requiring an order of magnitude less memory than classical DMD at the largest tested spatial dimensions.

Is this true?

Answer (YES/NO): NO